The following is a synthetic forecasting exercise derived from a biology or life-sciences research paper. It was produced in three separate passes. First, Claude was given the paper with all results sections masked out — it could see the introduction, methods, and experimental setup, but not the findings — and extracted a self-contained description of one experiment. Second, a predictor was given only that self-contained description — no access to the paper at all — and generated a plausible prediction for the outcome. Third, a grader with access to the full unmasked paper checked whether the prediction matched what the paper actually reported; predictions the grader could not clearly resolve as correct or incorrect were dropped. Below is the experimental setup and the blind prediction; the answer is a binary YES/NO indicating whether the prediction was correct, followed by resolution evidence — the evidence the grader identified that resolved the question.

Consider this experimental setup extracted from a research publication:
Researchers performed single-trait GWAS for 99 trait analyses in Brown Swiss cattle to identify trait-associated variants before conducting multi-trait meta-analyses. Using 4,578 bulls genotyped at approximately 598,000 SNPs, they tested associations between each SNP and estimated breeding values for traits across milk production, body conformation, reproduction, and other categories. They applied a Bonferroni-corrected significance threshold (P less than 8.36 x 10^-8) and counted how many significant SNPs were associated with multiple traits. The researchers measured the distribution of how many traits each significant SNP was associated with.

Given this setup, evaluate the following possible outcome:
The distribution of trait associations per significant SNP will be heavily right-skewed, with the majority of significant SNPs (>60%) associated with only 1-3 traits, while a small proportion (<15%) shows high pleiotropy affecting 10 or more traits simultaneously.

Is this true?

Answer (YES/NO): YES